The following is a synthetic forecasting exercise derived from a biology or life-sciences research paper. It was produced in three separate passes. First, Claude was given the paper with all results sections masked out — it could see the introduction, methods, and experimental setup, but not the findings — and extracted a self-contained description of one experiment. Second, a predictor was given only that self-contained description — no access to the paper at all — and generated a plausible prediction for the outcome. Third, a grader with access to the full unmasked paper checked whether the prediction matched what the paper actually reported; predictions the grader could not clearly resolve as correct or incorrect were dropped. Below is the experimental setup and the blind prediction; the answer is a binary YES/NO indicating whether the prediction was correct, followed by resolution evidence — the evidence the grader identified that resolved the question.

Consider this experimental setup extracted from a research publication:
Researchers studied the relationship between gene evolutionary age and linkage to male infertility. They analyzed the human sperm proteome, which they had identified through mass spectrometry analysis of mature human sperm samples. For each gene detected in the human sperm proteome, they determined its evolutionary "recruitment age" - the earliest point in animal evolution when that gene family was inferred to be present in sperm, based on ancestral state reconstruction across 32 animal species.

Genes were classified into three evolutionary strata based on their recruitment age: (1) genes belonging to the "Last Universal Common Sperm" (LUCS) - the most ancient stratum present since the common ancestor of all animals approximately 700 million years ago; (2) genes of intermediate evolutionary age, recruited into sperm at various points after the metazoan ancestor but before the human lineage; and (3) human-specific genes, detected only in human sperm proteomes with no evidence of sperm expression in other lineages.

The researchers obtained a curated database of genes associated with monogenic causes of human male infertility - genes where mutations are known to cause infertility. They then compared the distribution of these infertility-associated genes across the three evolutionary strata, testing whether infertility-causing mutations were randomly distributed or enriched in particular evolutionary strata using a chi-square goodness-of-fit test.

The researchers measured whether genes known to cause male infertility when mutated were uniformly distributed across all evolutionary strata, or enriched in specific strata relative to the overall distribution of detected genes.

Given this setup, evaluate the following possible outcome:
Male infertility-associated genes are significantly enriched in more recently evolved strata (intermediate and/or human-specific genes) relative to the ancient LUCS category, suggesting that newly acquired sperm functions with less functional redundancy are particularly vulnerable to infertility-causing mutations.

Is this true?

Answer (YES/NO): NO